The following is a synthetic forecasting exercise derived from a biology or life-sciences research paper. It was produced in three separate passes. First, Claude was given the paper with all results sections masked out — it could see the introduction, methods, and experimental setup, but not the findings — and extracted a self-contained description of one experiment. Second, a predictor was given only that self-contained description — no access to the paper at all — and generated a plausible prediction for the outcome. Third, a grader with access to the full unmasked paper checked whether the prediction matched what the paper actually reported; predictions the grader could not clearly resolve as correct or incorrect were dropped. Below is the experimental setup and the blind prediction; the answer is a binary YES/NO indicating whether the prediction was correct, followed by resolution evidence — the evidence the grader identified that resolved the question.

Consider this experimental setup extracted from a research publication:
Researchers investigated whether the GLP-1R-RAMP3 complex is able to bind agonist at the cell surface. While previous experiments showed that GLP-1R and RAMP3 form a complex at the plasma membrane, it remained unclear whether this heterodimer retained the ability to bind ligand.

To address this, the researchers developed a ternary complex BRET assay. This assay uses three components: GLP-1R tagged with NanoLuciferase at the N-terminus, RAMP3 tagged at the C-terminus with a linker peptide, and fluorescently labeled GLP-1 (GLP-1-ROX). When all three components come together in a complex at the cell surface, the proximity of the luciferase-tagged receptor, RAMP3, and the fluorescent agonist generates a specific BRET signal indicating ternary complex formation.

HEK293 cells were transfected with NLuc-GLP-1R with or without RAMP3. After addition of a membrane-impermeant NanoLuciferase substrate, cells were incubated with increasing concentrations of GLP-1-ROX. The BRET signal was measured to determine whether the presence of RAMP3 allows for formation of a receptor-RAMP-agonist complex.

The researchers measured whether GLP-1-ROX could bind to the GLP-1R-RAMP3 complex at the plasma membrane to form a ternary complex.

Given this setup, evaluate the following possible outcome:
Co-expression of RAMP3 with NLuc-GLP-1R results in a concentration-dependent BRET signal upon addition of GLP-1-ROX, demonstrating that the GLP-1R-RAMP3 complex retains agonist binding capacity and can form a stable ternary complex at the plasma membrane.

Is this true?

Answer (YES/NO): YES